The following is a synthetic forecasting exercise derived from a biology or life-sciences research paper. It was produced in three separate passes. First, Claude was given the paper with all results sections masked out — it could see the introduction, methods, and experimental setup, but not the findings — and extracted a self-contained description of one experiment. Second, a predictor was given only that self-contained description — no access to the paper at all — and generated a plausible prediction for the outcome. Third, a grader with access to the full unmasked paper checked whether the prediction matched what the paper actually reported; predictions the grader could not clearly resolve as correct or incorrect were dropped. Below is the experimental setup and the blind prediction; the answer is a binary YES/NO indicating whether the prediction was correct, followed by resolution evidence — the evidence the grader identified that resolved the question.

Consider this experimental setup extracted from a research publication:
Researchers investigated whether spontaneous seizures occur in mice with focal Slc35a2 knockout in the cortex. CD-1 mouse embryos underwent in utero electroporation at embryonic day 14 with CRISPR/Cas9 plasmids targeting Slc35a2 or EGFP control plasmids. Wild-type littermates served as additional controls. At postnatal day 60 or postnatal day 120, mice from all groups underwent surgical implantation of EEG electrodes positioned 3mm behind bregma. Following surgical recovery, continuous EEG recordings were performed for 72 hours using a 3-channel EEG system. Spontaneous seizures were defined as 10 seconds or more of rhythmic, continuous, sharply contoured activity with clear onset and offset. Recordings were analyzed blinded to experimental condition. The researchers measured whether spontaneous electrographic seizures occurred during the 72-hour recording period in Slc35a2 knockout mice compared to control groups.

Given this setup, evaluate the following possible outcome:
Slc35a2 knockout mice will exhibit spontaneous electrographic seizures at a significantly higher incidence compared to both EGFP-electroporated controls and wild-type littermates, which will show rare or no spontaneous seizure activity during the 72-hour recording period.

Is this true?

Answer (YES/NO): NO